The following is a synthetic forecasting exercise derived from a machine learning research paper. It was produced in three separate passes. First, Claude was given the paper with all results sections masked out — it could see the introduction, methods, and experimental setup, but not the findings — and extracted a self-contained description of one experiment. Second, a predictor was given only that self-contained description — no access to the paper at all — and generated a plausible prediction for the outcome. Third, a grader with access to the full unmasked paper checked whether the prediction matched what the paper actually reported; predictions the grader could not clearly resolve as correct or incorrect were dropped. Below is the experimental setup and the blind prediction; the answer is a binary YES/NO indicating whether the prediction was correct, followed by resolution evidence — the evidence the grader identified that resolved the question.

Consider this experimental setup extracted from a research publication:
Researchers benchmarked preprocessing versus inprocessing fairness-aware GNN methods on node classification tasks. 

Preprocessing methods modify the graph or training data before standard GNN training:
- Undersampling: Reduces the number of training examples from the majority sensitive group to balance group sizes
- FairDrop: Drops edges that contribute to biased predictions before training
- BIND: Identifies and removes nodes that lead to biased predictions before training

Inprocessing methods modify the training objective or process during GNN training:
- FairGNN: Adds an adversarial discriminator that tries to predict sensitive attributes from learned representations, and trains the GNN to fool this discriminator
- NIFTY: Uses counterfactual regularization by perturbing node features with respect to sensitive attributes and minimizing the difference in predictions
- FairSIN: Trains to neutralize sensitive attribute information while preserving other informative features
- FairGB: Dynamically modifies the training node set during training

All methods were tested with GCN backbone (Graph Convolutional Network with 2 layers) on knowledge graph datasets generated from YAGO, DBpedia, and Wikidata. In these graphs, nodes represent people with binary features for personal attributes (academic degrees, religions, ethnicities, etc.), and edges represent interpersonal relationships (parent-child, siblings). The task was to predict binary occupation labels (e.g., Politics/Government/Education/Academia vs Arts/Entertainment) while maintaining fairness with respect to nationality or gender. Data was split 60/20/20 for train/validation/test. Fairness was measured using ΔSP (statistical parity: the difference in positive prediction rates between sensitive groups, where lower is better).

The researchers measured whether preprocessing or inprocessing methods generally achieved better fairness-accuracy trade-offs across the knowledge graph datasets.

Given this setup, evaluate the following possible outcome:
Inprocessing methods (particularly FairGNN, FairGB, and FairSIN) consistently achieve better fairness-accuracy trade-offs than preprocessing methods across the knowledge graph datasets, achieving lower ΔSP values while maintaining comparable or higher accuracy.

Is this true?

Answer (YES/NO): NO